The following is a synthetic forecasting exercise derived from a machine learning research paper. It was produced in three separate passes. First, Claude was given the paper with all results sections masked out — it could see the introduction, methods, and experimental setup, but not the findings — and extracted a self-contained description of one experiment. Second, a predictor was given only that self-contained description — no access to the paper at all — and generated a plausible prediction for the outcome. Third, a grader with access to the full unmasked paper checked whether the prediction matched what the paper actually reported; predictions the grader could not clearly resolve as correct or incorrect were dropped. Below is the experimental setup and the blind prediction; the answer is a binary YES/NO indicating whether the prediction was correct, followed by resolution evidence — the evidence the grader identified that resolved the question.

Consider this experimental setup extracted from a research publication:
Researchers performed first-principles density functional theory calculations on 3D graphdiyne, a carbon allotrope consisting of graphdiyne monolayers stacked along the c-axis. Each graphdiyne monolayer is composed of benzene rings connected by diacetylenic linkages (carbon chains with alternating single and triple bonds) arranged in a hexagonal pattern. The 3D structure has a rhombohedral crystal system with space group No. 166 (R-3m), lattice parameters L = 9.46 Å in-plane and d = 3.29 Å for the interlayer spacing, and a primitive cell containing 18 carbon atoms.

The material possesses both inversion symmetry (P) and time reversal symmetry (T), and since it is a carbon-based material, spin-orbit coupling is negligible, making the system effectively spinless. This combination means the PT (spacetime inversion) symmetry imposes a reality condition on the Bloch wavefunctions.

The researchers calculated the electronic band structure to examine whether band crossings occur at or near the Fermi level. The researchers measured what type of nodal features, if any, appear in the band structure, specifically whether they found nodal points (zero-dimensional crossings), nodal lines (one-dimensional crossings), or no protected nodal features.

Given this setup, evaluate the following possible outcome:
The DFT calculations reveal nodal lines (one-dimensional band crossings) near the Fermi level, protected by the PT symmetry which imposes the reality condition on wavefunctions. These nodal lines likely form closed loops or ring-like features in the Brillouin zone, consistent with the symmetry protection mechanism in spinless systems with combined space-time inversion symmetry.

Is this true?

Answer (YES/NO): YES